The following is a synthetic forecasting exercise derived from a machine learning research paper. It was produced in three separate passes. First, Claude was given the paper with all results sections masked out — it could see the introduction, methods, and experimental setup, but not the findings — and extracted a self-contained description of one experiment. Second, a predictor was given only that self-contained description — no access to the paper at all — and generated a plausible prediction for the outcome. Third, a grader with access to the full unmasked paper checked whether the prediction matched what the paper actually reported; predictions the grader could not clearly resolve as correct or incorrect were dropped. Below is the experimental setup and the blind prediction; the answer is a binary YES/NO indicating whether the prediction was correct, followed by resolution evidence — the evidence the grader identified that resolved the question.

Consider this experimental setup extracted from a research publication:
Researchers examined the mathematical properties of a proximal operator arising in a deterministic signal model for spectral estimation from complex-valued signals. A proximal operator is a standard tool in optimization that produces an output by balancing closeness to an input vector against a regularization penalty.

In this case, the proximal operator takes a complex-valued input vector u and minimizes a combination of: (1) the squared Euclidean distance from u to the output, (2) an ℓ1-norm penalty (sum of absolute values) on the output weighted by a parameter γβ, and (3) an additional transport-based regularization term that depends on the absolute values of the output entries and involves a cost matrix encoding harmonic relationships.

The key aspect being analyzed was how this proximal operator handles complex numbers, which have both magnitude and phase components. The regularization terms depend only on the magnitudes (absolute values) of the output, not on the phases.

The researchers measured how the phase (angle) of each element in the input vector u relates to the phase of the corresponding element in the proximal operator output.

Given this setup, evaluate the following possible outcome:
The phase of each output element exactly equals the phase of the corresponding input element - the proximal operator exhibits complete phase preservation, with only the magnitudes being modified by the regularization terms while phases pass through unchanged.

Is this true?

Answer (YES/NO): NO